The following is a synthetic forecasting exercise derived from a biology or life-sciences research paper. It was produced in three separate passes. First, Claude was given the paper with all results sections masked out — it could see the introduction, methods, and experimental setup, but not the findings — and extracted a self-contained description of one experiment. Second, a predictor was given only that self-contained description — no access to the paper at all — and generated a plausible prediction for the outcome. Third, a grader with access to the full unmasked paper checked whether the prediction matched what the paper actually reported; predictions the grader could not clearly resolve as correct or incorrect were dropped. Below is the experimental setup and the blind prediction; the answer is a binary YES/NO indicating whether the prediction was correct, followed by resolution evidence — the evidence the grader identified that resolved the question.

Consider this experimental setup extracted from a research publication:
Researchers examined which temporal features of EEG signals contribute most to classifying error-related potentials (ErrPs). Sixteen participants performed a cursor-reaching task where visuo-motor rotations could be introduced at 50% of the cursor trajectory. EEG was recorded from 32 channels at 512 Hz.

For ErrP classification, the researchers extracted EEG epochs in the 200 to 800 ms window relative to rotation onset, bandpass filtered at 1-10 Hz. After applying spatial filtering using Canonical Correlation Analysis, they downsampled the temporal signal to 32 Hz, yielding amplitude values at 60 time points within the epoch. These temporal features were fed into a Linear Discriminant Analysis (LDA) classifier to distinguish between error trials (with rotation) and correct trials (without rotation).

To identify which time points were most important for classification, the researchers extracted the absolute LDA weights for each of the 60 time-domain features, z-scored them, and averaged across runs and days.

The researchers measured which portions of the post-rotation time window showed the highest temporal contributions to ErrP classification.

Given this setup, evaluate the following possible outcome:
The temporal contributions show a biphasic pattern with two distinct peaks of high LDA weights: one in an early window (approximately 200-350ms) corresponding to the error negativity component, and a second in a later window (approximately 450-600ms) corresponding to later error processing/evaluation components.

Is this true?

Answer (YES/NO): NO